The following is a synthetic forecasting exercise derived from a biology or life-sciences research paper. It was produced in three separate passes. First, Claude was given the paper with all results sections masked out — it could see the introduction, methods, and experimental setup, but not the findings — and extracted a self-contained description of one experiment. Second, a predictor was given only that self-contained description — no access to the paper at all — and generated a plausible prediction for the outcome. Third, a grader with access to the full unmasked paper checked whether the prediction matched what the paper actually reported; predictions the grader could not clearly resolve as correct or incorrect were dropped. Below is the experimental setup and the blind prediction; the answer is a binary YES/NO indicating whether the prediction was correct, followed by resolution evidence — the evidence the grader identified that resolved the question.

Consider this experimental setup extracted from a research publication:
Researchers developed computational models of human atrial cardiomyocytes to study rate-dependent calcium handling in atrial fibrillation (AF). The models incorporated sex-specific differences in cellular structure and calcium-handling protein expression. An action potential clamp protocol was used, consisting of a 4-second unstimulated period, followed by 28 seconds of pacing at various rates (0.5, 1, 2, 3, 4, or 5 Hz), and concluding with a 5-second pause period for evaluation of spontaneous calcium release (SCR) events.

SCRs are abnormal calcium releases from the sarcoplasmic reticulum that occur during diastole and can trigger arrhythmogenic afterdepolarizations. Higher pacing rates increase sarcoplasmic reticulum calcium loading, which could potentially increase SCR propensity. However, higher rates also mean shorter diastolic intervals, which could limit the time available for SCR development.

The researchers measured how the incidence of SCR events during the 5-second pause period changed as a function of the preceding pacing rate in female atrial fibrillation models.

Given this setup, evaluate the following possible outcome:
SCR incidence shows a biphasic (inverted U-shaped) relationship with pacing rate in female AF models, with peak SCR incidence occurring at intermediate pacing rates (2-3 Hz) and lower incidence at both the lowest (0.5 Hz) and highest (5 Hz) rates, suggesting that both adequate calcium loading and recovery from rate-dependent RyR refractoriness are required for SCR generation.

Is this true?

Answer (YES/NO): NO